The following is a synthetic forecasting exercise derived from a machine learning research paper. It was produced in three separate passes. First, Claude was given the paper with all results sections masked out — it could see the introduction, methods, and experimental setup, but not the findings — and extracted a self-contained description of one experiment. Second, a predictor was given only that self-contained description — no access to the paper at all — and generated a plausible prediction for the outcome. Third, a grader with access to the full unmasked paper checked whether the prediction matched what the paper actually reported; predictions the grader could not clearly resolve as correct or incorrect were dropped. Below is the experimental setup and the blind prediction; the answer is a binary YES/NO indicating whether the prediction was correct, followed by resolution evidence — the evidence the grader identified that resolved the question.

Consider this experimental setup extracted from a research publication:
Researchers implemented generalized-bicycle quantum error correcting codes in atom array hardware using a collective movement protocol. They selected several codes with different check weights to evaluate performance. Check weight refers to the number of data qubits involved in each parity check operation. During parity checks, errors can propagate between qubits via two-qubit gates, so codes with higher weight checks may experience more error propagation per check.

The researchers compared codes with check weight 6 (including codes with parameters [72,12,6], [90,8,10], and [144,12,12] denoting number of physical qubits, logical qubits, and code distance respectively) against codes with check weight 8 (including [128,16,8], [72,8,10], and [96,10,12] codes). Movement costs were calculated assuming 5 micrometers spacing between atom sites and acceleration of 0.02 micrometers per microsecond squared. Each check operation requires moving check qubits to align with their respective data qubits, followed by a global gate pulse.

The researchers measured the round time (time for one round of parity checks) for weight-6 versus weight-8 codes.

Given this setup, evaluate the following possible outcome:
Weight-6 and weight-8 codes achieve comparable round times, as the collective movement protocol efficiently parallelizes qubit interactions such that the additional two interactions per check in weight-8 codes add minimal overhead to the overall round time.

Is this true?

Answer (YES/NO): NO